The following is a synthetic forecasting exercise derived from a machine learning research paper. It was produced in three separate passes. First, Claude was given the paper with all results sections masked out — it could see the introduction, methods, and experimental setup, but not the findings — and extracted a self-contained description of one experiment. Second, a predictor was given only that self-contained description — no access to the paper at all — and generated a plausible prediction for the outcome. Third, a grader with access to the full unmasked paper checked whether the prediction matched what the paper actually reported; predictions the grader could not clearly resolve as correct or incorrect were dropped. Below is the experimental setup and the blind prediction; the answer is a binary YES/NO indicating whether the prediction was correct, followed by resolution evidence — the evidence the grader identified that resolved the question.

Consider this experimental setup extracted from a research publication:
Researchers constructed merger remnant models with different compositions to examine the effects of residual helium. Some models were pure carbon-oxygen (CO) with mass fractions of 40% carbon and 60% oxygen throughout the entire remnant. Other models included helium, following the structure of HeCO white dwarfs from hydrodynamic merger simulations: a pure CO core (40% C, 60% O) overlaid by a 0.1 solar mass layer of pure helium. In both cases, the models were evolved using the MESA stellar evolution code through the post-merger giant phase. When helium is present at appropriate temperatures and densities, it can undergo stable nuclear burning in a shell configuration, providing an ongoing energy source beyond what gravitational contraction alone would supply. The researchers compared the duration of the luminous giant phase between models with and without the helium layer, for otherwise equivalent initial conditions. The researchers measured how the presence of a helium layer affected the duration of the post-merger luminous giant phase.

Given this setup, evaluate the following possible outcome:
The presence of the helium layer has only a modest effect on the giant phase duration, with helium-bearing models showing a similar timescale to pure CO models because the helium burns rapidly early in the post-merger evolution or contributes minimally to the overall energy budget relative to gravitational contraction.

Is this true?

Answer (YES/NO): NO